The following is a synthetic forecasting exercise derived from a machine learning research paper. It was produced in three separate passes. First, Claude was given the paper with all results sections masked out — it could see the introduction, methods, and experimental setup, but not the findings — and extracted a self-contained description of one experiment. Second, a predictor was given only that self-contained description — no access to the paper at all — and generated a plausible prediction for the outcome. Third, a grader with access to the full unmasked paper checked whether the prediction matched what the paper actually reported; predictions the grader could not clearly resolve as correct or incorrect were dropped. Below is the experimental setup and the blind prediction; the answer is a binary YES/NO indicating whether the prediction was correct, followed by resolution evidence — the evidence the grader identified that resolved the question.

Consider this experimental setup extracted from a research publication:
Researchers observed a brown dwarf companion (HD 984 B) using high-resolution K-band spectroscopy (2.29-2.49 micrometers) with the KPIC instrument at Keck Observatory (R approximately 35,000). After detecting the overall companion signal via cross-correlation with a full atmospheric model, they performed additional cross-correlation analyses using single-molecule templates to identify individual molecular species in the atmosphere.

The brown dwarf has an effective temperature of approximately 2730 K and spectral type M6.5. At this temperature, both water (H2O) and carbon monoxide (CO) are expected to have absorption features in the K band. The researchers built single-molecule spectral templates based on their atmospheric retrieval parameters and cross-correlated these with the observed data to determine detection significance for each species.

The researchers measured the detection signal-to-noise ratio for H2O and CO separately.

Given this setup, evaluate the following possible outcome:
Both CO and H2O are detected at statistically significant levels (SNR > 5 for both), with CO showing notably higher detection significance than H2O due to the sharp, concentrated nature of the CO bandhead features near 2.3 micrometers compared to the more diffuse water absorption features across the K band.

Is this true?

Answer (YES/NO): NO